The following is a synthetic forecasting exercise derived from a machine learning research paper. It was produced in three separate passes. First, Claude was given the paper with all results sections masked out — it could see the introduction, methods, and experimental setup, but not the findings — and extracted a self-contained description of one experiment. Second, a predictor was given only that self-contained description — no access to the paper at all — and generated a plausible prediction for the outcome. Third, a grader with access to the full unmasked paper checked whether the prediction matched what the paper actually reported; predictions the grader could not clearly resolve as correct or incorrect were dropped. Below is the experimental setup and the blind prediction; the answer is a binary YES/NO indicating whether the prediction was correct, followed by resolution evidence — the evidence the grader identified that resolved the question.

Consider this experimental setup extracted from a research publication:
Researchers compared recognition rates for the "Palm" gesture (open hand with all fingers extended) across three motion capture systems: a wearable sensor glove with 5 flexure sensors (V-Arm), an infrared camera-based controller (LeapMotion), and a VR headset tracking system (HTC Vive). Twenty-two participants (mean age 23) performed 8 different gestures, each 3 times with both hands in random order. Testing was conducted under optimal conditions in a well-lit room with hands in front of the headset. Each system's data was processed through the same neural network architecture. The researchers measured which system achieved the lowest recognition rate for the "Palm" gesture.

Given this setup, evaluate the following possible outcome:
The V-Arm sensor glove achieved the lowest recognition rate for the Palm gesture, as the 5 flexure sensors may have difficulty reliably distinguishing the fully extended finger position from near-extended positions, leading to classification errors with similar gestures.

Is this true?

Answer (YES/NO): NO